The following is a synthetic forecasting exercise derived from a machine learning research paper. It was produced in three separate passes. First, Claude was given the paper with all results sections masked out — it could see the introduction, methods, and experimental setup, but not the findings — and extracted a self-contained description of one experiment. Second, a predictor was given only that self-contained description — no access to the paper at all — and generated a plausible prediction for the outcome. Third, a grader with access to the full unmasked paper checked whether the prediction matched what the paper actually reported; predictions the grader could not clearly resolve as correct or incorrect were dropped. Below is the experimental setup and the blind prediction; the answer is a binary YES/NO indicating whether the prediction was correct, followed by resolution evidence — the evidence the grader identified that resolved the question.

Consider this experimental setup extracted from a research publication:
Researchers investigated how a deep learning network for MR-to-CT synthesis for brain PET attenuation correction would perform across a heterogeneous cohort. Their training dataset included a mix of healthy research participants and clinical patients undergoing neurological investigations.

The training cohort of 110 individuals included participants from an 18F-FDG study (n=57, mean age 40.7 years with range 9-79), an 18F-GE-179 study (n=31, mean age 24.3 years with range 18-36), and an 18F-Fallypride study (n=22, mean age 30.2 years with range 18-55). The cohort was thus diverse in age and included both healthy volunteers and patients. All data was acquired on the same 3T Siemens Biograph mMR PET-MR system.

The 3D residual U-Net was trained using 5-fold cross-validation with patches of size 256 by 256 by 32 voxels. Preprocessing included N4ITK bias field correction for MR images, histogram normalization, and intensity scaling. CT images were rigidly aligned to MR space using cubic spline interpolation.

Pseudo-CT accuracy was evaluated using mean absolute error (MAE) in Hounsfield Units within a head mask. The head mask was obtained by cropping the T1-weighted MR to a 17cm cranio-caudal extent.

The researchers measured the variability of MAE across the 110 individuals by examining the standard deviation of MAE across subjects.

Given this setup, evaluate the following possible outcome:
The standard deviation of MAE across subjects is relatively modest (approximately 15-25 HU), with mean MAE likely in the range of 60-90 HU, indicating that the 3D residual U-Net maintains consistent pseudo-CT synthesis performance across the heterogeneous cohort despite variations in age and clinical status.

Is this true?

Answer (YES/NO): NO